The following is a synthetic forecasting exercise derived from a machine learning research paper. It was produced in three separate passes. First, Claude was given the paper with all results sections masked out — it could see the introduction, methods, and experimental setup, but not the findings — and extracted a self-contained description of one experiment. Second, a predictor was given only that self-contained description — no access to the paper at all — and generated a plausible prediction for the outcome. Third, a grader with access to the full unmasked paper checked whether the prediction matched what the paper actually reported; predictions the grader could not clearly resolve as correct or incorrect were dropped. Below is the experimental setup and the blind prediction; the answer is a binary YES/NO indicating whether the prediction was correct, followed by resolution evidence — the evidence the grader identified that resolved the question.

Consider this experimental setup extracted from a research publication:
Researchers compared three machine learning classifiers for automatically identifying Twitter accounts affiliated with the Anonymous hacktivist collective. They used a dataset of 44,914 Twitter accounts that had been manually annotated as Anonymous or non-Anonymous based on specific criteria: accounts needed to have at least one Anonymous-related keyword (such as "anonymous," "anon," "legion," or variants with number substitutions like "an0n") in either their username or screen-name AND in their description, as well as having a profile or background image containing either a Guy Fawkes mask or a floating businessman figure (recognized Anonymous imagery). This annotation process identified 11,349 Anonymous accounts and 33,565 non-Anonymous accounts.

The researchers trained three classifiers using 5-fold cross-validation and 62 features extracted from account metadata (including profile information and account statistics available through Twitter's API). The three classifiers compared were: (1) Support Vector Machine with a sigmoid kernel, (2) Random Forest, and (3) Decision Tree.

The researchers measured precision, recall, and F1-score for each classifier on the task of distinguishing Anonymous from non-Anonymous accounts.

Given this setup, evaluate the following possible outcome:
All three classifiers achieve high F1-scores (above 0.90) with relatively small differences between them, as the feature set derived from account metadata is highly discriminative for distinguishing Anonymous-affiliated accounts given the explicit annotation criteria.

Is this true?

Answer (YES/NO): NO